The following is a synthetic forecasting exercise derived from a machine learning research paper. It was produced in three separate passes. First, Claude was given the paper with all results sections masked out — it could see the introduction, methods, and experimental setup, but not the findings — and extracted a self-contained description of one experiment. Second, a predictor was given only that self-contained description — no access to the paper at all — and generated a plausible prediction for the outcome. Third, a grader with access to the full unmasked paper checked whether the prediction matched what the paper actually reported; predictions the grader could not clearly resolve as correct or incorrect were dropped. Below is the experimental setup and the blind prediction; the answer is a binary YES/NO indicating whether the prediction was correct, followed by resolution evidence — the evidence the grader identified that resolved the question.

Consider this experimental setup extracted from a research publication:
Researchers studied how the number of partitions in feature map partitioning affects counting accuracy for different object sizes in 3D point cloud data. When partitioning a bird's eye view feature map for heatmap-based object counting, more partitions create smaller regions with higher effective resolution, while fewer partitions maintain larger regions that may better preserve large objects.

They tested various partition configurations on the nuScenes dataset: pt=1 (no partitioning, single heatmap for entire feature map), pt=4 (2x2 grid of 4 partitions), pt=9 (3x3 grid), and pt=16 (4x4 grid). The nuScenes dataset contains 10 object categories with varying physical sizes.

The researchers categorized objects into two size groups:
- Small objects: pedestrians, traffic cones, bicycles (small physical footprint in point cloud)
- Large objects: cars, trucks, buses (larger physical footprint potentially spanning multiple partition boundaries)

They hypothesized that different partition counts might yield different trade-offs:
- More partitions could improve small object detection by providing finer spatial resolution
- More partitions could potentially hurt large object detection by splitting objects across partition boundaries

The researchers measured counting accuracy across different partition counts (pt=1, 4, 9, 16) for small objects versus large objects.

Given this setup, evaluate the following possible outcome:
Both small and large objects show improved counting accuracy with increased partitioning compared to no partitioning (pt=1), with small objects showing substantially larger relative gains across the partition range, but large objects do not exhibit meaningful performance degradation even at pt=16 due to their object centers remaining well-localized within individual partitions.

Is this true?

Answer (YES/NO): NO